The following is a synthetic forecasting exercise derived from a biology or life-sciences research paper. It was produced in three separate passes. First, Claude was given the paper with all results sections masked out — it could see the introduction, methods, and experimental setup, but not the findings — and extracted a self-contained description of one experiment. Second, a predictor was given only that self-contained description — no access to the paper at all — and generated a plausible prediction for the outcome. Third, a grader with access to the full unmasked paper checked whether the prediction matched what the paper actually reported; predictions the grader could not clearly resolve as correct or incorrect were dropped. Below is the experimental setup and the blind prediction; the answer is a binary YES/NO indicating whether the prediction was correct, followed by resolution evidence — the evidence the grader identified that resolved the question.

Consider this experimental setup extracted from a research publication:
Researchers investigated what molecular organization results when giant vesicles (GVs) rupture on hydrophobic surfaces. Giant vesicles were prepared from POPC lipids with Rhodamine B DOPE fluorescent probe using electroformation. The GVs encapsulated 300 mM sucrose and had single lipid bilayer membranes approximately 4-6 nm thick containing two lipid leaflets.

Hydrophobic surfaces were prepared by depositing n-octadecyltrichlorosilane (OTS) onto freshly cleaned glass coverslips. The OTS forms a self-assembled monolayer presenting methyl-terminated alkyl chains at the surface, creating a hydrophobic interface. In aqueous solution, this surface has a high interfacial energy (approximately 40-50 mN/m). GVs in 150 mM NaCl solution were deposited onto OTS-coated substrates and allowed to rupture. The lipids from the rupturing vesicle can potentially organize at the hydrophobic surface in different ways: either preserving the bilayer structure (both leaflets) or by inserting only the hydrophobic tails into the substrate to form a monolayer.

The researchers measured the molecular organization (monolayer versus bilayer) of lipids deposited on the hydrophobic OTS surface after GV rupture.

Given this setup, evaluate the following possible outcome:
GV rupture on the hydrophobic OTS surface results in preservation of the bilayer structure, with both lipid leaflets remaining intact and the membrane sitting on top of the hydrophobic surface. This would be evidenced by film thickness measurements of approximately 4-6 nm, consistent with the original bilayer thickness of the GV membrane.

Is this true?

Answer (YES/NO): NO